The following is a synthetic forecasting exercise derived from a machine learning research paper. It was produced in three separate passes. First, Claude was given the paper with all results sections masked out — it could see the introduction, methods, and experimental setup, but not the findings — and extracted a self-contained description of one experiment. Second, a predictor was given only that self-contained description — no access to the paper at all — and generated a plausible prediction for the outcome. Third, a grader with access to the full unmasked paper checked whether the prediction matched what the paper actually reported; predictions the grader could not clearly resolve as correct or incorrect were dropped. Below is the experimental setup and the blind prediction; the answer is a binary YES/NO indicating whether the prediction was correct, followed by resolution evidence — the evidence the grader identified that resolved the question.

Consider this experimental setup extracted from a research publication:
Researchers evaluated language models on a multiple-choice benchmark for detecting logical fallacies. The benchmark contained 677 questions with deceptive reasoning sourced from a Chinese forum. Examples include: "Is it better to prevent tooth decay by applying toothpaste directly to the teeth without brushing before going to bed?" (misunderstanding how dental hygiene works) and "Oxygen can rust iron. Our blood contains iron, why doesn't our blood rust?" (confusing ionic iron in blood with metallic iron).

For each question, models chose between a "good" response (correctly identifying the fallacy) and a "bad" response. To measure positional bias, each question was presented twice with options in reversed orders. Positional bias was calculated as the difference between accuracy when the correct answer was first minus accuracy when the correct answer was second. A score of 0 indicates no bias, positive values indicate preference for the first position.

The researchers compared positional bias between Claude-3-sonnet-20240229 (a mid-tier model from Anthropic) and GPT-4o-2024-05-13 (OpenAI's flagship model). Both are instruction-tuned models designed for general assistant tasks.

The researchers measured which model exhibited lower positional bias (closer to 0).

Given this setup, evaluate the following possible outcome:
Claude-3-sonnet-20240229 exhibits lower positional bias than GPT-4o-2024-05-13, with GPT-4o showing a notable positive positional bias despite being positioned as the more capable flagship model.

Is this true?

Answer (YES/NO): YES